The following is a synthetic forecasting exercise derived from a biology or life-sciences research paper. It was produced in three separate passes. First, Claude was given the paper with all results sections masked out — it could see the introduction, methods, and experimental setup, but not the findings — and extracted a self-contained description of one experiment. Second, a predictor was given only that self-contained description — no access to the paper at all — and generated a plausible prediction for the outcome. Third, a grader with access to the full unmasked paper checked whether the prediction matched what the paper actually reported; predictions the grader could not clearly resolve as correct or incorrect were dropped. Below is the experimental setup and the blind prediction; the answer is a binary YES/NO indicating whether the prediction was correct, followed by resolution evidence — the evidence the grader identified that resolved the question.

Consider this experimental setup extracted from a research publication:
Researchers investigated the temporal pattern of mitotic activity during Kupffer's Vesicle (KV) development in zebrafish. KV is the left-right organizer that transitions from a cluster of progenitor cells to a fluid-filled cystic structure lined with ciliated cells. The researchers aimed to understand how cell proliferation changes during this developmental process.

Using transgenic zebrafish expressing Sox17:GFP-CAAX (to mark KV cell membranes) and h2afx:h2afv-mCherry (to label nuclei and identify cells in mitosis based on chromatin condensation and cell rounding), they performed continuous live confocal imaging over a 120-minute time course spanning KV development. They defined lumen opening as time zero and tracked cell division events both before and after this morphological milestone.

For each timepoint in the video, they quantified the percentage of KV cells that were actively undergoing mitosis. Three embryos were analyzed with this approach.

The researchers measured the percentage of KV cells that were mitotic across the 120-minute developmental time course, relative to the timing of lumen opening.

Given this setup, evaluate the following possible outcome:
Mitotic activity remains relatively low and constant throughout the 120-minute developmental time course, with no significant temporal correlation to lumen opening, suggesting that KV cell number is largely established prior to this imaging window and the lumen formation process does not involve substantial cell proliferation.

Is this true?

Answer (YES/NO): NO